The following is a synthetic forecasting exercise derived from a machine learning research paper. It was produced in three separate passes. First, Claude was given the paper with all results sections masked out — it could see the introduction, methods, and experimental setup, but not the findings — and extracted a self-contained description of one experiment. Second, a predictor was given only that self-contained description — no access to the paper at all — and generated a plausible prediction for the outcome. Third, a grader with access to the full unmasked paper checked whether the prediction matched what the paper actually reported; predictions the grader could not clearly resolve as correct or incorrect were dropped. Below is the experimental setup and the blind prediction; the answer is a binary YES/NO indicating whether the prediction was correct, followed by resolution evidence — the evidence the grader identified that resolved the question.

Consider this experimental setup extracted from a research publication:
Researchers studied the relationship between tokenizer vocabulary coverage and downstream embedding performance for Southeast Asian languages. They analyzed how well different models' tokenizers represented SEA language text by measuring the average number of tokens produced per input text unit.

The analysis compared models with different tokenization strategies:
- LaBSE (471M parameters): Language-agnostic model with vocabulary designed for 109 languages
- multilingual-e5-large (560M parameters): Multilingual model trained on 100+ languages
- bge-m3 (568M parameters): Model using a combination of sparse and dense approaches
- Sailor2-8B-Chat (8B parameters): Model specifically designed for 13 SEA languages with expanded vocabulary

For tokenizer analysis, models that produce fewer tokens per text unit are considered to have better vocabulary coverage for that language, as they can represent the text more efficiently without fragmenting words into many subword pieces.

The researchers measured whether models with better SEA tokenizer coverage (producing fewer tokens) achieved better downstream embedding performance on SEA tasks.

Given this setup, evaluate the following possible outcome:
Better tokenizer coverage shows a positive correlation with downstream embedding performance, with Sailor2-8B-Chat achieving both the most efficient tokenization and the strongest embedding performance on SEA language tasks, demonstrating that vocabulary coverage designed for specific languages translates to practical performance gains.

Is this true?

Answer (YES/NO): NO